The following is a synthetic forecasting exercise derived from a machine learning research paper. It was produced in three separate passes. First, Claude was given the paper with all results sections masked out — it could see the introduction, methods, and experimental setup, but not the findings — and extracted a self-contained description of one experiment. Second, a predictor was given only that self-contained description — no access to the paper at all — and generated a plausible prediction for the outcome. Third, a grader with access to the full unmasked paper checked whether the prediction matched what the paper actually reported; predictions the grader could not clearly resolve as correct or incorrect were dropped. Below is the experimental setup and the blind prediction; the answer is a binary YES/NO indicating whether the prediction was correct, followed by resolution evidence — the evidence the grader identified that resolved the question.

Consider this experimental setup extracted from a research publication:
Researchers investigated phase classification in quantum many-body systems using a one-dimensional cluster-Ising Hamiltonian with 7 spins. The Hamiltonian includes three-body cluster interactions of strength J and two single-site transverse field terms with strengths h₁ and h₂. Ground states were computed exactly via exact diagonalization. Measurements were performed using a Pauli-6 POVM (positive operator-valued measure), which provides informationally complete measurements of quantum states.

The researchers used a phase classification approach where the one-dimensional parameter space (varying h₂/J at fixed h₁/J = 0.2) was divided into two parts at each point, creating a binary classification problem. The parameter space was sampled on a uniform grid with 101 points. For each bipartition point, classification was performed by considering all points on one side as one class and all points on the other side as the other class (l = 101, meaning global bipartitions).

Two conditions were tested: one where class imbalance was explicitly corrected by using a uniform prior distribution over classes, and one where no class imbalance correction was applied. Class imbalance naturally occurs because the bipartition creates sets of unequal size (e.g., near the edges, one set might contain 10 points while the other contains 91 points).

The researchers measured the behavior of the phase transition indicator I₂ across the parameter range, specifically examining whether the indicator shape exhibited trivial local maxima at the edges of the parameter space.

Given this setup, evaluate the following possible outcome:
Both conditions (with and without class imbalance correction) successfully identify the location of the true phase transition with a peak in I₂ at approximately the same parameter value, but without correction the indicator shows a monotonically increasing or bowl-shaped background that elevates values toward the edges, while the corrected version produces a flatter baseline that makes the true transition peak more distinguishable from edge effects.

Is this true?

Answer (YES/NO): NO